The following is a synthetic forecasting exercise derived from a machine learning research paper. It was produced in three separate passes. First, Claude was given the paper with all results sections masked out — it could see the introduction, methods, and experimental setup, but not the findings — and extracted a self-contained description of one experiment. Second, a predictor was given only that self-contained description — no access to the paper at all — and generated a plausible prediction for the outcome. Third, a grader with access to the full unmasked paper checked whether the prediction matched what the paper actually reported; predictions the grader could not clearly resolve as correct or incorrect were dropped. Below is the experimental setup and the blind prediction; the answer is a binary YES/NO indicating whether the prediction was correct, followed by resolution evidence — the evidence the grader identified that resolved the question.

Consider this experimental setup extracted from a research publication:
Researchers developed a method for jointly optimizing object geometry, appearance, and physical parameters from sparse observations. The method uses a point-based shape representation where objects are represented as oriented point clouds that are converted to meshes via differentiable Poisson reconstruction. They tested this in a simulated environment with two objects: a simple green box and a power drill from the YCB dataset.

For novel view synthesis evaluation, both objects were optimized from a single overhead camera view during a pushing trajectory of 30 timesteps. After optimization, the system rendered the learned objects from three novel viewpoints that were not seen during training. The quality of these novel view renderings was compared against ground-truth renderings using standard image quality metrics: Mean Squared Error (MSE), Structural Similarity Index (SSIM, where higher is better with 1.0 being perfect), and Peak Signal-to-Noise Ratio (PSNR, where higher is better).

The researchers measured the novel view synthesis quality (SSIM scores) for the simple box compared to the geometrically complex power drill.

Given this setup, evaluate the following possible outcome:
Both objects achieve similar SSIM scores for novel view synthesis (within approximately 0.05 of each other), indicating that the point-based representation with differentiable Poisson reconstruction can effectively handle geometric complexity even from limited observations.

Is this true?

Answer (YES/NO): YES